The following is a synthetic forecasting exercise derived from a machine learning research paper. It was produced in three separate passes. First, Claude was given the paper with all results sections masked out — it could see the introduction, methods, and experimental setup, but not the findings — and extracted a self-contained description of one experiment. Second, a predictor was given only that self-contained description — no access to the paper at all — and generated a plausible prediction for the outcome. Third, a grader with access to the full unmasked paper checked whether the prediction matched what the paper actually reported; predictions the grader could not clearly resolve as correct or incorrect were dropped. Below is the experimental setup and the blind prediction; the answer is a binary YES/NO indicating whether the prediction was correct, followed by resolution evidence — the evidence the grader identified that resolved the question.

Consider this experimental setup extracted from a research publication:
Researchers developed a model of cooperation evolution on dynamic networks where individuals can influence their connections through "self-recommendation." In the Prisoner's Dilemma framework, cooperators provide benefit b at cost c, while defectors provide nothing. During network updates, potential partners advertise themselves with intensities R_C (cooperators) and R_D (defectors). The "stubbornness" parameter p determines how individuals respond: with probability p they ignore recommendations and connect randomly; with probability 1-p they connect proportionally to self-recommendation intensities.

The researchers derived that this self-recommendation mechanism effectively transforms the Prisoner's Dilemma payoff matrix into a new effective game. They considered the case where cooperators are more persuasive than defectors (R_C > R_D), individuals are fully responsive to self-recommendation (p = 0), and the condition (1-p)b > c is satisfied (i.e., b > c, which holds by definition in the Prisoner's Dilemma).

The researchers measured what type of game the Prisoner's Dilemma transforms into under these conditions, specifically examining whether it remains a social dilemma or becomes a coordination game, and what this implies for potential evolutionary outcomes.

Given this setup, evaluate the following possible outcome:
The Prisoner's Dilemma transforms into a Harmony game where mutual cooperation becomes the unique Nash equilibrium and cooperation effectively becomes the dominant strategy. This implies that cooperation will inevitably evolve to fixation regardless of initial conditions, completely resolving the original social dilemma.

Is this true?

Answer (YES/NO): NO